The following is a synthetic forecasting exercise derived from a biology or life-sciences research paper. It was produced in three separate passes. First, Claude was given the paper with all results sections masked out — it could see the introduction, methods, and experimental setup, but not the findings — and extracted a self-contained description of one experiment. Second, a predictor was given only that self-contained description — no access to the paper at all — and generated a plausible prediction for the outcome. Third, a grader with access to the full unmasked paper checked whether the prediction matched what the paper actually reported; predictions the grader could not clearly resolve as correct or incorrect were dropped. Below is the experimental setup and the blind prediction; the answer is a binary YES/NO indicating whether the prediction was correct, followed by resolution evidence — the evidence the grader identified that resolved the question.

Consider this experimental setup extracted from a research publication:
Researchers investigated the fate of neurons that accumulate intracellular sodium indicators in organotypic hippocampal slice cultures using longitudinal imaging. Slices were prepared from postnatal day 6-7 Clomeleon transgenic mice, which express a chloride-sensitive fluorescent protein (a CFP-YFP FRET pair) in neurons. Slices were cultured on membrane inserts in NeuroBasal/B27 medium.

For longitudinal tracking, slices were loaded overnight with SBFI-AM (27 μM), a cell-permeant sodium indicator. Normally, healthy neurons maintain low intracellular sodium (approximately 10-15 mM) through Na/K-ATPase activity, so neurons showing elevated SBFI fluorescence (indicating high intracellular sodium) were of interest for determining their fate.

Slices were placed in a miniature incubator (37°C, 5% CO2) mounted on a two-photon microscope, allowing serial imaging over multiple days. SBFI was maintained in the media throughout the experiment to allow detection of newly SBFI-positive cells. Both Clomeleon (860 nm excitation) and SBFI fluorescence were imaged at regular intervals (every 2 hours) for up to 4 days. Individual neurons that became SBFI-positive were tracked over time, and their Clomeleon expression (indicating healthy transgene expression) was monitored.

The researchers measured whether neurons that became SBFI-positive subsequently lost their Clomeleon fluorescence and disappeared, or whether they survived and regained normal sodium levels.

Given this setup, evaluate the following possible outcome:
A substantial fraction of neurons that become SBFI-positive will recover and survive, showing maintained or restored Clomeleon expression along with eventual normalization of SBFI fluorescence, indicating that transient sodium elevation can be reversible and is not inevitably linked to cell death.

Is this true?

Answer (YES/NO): NO